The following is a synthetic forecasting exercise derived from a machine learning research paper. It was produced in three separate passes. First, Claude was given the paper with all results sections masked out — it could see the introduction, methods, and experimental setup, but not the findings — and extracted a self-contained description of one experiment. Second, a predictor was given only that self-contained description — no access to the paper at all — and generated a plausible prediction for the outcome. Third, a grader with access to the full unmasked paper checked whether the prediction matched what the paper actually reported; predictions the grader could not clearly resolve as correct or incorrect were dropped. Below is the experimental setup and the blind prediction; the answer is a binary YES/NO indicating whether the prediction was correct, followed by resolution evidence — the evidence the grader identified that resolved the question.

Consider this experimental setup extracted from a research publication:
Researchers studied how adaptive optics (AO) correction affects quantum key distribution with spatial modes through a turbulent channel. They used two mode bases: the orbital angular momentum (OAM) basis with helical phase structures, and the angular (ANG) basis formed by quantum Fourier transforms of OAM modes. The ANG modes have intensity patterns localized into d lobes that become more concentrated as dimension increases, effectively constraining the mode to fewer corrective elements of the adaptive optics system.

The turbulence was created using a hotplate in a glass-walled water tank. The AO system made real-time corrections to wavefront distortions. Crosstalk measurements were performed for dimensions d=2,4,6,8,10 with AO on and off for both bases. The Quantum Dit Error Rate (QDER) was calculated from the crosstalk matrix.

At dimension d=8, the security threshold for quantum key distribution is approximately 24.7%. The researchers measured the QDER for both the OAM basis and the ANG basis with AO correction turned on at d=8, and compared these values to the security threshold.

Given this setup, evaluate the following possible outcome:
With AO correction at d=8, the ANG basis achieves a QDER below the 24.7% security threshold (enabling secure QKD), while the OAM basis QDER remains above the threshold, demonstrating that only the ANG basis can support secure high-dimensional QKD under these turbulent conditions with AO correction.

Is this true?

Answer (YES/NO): NO